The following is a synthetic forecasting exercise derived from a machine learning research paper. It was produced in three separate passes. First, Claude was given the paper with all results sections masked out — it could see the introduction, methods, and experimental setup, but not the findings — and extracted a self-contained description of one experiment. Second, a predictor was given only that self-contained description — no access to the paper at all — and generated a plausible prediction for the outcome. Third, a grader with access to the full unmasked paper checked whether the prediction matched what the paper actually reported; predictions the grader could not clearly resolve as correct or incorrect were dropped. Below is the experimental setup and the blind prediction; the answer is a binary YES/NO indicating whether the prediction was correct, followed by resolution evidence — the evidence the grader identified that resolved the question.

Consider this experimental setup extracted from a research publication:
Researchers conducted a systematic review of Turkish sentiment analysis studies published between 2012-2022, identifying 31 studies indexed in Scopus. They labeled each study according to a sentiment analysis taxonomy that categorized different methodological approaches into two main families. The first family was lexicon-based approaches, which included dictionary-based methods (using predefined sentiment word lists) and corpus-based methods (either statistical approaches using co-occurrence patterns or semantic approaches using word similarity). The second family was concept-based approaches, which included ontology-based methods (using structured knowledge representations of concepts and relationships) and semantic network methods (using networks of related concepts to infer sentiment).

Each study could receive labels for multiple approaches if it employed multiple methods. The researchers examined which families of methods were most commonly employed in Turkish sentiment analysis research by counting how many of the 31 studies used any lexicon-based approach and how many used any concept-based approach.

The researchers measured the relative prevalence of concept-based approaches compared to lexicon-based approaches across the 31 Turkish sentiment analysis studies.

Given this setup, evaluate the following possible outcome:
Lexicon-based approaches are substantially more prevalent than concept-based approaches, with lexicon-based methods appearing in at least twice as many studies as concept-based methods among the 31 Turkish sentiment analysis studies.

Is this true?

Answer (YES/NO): YES